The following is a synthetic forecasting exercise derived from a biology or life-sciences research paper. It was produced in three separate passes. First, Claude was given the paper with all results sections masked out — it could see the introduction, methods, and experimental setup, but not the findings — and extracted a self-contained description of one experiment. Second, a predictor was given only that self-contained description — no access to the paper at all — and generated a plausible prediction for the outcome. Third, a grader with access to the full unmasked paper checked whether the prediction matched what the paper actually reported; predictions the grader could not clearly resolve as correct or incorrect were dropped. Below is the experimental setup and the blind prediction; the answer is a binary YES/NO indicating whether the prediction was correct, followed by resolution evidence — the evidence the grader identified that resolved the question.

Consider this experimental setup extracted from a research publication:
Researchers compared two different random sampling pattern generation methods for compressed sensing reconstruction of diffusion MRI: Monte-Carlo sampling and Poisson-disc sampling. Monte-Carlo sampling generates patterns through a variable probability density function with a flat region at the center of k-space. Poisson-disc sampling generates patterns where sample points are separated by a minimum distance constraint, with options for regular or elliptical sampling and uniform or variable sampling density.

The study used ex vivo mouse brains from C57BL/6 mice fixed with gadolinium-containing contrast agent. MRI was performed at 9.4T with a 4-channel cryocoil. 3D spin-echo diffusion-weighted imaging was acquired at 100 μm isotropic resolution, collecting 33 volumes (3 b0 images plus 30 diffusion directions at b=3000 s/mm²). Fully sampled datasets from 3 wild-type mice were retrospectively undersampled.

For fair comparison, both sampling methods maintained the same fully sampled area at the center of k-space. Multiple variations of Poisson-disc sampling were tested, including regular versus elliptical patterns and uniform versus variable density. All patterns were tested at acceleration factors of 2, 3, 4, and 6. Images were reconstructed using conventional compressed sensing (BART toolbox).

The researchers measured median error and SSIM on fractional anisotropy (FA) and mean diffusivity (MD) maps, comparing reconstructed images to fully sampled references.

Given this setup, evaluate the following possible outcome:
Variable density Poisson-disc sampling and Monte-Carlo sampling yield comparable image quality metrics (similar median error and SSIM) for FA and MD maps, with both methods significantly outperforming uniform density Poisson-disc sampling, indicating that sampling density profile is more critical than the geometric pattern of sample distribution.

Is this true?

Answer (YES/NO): NO